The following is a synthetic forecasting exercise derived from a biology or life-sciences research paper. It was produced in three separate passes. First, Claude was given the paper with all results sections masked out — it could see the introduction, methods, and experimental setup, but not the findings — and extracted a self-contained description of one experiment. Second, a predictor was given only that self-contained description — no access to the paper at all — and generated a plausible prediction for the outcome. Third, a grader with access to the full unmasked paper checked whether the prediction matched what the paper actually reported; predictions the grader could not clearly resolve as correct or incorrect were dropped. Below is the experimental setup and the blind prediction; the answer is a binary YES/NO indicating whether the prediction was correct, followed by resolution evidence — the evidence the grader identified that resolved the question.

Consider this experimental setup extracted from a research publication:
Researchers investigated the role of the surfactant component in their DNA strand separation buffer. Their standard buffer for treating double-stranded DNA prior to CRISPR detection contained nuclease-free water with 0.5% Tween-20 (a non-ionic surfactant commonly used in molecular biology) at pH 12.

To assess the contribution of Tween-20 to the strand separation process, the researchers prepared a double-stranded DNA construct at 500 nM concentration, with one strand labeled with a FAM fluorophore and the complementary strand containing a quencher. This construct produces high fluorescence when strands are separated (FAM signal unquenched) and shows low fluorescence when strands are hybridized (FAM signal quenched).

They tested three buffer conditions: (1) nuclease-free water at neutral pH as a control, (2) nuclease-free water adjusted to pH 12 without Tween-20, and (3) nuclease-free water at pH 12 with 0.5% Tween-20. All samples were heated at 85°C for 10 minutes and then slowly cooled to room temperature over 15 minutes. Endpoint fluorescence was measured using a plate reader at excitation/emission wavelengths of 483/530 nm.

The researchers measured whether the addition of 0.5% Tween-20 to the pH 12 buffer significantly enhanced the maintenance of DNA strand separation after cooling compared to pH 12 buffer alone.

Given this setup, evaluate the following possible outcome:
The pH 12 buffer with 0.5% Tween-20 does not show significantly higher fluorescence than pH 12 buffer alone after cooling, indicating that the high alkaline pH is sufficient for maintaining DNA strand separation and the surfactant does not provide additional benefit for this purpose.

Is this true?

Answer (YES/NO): NO